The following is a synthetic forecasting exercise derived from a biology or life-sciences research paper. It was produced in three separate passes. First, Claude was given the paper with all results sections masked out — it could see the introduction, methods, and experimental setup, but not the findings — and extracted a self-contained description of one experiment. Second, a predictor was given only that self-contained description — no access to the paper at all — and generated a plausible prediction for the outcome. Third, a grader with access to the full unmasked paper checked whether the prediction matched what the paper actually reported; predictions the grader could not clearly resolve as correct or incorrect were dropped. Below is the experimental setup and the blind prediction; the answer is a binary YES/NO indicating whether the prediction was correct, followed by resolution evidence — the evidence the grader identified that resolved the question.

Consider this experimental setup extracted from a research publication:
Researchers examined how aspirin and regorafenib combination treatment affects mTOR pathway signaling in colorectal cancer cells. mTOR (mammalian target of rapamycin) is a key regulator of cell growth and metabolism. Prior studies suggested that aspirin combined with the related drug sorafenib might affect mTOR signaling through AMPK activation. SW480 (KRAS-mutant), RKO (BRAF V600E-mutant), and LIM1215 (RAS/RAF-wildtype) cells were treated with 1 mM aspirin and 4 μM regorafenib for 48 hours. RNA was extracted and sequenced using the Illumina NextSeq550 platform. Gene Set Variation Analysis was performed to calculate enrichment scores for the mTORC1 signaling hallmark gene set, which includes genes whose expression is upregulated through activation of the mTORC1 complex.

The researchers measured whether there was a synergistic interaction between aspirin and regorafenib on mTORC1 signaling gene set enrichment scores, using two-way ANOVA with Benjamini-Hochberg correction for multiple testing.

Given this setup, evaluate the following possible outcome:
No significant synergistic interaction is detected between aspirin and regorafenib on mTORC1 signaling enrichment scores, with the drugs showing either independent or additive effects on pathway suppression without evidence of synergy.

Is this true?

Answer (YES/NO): NO